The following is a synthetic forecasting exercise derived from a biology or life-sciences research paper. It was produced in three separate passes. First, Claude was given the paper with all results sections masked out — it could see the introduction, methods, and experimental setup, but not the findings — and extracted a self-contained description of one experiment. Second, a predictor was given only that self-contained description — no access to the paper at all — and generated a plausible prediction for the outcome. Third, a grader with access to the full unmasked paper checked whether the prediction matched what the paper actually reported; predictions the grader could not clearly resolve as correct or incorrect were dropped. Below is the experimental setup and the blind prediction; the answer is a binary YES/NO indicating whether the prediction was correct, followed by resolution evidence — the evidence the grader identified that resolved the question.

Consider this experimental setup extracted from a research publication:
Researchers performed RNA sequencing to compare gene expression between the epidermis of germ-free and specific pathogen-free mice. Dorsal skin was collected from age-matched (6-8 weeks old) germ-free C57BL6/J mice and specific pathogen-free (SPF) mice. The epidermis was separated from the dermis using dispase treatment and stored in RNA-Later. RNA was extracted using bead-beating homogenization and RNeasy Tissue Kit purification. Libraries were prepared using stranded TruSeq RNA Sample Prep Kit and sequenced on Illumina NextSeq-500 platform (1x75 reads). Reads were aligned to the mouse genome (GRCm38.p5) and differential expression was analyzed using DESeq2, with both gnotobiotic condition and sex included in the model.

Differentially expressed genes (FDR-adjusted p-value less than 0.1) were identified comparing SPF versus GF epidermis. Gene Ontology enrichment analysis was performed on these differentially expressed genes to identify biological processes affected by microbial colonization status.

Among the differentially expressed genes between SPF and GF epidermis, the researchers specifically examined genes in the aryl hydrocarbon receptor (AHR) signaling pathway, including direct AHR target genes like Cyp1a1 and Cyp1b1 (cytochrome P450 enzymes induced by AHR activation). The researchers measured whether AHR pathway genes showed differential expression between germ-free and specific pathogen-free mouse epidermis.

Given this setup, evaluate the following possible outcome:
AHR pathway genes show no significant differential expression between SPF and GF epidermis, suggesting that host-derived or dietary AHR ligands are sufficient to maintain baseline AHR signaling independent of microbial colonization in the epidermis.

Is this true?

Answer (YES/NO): NO